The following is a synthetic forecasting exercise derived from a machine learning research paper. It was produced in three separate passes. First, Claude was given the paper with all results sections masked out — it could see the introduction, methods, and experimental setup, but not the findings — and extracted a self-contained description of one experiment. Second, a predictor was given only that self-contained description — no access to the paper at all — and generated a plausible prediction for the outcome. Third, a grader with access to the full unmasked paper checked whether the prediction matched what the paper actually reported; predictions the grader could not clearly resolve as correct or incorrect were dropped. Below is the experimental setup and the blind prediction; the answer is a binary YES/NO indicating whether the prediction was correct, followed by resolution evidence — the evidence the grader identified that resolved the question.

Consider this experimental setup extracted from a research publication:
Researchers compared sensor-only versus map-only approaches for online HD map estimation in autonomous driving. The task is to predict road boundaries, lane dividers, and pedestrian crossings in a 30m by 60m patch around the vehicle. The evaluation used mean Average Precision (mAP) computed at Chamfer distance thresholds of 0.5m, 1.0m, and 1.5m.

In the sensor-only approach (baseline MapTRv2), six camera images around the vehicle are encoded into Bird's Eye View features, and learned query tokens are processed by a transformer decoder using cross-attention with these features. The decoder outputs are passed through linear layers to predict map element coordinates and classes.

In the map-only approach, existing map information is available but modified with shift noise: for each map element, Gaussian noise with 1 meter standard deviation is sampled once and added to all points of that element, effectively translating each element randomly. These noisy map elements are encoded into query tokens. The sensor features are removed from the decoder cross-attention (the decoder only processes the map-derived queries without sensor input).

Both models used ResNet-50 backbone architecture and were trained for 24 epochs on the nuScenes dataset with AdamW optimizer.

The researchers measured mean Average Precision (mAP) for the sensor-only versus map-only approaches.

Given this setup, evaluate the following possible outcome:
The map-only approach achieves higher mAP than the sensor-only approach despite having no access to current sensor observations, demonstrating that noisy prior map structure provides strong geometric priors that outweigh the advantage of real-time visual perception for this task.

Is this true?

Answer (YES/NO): YES